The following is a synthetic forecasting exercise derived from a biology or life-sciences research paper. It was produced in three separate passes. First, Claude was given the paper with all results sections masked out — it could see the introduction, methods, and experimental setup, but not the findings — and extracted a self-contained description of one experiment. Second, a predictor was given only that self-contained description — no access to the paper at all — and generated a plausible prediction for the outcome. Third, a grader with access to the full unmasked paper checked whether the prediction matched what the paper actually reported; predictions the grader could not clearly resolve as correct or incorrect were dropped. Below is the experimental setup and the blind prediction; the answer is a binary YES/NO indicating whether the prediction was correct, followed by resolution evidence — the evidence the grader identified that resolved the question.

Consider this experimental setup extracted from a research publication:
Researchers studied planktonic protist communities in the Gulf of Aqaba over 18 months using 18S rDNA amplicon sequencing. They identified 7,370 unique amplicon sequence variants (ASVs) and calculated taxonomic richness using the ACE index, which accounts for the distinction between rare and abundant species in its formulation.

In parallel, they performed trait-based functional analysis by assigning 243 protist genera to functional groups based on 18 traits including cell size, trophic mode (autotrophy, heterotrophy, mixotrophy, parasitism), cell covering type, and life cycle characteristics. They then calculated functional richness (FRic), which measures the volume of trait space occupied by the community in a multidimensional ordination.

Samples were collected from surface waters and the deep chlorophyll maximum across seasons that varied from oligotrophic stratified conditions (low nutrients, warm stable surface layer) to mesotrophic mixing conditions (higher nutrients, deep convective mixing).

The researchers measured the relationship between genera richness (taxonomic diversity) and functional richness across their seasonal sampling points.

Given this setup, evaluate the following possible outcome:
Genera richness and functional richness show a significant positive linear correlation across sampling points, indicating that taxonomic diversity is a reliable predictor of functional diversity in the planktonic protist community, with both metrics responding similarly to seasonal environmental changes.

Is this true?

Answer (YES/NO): YES